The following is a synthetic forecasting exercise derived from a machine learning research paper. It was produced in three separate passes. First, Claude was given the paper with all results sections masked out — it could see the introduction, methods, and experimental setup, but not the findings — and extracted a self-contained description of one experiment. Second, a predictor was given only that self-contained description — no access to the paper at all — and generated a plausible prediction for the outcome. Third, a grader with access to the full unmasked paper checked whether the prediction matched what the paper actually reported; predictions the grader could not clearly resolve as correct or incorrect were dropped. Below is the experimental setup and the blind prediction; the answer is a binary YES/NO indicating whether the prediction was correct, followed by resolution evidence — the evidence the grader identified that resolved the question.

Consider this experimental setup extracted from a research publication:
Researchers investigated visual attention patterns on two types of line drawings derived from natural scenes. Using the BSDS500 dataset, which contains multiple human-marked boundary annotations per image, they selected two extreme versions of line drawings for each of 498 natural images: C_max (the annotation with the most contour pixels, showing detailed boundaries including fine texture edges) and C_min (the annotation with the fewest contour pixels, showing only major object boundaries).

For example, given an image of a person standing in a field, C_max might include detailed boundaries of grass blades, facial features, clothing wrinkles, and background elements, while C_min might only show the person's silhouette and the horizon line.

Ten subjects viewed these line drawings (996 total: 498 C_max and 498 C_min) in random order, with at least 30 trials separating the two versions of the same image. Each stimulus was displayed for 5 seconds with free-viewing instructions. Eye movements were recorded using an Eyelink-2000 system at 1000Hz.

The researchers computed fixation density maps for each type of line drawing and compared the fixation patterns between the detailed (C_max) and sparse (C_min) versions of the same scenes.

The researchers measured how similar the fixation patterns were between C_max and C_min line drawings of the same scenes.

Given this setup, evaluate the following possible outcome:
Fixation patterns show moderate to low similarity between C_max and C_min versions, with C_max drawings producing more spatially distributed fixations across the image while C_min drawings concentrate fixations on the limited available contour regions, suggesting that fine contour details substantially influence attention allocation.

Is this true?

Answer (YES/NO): NO